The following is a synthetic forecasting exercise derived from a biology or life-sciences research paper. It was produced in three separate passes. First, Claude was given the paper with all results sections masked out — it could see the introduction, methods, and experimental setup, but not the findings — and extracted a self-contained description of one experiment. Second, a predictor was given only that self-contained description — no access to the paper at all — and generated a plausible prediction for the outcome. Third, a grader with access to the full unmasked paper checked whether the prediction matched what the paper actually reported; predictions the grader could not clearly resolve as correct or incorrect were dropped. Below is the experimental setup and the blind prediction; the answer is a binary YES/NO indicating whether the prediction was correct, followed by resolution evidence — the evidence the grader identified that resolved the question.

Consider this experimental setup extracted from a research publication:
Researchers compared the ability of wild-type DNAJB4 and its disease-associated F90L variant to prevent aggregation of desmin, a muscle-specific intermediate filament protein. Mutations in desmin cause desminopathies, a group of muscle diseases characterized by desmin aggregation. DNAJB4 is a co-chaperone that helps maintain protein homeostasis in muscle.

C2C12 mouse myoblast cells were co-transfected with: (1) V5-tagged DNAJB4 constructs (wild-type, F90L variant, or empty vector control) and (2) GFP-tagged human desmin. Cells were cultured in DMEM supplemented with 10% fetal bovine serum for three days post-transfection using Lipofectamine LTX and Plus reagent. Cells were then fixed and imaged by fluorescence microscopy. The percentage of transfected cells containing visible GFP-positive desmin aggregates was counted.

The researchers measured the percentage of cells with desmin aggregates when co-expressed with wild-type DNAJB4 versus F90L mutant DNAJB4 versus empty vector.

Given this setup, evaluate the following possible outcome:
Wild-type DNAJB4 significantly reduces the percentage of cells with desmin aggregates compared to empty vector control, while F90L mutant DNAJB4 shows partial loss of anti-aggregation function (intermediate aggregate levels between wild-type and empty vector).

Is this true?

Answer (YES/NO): NO